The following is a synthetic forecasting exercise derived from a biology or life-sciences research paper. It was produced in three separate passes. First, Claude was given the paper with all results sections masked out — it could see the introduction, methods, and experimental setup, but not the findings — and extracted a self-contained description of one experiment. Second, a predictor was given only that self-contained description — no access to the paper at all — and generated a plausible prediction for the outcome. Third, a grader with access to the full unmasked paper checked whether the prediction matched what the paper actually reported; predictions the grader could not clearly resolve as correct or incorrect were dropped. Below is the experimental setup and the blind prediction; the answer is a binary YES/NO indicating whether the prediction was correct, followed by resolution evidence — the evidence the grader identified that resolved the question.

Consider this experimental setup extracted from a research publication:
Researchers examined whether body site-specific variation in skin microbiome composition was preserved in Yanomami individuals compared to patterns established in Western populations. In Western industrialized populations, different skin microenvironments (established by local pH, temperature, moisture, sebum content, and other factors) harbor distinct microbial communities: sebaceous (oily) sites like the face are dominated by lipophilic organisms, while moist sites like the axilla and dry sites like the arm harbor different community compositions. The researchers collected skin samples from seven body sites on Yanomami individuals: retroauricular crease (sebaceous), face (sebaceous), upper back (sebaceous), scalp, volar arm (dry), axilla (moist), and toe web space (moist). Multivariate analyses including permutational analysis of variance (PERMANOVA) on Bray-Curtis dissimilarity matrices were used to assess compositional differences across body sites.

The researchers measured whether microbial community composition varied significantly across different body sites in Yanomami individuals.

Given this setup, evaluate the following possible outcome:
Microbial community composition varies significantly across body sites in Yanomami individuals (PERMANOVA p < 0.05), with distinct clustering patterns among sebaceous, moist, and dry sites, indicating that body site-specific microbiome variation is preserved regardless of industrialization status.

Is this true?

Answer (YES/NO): YES